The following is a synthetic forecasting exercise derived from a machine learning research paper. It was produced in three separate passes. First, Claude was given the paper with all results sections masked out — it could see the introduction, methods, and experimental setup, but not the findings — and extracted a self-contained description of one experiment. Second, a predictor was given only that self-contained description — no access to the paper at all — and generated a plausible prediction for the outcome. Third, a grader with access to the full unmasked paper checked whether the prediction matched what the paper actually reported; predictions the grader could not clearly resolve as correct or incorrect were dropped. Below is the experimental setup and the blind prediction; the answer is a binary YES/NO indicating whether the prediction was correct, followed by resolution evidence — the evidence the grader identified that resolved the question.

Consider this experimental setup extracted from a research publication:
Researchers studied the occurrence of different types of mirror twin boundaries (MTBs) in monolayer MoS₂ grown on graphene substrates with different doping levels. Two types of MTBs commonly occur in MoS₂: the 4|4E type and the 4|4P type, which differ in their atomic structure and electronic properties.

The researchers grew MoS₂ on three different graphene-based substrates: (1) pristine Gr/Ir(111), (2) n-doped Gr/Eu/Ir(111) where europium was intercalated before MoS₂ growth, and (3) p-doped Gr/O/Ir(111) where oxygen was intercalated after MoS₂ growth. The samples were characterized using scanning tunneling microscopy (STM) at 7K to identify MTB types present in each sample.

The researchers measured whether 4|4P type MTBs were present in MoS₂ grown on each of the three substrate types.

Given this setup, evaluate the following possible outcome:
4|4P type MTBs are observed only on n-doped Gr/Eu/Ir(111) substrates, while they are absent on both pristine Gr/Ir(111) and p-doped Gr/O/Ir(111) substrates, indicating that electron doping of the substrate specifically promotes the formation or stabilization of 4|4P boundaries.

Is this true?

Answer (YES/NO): NO